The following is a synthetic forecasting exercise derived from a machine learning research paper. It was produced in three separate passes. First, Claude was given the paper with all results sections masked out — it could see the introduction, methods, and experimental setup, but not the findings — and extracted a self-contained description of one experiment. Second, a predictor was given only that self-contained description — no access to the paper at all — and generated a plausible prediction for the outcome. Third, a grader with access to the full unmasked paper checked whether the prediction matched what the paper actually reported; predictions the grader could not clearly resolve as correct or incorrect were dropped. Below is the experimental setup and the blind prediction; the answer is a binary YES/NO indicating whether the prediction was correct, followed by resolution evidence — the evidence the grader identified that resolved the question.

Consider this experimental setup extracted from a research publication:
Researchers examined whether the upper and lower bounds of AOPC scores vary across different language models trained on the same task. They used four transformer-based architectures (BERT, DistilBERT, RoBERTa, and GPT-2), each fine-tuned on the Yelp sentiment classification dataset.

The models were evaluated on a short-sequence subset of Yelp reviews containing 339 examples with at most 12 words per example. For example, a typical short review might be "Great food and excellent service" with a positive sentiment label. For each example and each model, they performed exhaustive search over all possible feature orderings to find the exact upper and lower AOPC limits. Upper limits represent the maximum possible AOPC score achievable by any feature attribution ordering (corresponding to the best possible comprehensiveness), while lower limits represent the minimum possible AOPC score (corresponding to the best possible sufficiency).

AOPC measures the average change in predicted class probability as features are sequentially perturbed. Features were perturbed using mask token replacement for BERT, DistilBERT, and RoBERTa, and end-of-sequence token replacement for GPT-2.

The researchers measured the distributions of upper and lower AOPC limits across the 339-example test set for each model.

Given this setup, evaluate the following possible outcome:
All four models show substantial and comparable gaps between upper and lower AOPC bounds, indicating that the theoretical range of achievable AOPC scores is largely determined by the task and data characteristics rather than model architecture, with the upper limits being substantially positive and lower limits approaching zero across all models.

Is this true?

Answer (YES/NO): NO